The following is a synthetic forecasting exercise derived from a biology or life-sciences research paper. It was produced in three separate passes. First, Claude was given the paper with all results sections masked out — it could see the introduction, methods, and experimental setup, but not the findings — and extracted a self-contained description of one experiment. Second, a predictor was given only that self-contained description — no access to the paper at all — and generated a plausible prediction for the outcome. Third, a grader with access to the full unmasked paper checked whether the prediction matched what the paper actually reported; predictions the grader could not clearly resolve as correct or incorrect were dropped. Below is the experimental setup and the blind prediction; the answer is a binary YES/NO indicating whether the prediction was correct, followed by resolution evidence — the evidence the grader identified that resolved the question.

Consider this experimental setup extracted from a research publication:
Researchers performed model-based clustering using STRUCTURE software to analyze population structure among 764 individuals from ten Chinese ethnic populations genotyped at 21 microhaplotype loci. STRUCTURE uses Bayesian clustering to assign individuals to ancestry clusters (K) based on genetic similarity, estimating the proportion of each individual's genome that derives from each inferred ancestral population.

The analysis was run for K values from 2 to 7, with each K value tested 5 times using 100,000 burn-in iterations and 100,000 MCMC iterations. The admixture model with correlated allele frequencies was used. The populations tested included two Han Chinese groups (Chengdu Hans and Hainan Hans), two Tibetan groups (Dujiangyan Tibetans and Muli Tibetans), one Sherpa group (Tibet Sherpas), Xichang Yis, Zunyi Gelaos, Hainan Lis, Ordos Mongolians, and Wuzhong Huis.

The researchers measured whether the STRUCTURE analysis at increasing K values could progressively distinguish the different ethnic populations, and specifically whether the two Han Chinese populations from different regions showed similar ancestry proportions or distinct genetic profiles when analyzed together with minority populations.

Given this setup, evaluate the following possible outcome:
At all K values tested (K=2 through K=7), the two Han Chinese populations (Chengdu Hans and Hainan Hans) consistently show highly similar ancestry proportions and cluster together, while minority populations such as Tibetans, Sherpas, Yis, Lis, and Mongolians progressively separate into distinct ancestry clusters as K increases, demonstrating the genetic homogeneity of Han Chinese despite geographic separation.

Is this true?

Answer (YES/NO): NO